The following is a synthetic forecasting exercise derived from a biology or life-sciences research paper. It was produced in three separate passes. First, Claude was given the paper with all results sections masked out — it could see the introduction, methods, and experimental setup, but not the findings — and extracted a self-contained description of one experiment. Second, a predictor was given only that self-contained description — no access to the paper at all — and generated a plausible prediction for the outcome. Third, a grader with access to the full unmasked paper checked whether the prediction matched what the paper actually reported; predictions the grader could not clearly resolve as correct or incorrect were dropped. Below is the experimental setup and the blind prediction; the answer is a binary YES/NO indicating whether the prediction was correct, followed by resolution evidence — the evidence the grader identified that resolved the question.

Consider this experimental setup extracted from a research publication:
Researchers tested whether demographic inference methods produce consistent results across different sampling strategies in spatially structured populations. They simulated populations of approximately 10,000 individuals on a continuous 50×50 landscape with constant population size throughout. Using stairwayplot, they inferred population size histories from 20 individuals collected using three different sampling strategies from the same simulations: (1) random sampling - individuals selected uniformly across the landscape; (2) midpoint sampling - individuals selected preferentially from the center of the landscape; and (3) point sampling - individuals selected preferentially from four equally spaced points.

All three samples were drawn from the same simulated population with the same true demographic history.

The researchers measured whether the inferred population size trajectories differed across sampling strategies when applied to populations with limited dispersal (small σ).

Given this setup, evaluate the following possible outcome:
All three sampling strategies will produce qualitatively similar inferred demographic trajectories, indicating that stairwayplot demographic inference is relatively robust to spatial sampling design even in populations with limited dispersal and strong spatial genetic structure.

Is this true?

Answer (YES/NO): NO